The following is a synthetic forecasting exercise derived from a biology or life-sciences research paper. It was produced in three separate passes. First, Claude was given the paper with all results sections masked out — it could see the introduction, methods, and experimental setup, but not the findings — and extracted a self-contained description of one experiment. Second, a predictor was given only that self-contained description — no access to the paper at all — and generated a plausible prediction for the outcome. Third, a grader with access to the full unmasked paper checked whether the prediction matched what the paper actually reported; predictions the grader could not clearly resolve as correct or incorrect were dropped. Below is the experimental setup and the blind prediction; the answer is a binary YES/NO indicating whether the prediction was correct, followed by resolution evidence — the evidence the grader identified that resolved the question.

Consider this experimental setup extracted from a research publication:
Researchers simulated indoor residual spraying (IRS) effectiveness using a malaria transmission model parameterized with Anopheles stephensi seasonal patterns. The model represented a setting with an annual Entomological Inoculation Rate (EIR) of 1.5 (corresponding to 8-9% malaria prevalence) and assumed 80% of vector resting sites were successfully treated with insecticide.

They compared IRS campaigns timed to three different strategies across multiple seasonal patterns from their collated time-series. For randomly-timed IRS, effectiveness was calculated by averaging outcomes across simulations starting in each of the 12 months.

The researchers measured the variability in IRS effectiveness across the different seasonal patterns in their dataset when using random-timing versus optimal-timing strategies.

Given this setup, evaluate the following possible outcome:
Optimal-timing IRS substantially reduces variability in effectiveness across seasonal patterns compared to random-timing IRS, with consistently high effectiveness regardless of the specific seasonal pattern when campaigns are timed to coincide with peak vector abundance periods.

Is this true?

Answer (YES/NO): NO